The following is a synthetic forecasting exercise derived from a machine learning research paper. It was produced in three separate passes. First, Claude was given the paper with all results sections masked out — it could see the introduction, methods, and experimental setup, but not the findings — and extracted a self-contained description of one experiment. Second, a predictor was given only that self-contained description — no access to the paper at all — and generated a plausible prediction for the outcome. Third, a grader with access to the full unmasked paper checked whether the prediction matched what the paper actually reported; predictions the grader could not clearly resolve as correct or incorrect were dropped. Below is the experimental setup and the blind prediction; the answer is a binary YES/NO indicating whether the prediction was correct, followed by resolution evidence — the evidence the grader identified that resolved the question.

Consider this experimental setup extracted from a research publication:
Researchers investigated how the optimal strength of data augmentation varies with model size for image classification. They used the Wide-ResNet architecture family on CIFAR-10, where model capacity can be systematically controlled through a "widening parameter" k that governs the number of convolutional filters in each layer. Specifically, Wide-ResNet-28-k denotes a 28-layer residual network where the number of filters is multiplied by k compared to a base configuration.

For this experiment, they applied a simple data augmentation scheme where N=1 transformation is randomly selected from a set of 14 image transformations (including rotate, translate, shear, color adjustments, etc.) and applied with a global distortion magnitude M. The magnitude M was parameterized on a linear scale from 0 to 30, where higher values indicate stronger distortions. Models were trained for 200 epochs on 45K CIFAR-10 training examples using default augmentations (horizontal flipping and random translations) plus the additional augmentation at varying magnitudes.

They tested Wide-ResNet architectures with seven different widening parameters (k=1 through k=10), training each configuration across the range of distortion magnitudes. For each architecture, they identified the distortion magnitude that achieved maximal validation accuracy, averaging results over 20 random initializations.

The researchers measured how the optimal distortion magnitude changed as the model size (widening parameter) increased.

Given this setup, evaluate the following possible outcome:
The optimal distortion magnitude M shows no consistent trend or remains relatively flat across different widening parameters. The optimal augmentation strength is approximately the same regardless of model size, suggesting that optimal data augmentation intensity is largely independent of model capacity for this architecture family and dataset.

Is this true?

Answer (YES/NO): NO